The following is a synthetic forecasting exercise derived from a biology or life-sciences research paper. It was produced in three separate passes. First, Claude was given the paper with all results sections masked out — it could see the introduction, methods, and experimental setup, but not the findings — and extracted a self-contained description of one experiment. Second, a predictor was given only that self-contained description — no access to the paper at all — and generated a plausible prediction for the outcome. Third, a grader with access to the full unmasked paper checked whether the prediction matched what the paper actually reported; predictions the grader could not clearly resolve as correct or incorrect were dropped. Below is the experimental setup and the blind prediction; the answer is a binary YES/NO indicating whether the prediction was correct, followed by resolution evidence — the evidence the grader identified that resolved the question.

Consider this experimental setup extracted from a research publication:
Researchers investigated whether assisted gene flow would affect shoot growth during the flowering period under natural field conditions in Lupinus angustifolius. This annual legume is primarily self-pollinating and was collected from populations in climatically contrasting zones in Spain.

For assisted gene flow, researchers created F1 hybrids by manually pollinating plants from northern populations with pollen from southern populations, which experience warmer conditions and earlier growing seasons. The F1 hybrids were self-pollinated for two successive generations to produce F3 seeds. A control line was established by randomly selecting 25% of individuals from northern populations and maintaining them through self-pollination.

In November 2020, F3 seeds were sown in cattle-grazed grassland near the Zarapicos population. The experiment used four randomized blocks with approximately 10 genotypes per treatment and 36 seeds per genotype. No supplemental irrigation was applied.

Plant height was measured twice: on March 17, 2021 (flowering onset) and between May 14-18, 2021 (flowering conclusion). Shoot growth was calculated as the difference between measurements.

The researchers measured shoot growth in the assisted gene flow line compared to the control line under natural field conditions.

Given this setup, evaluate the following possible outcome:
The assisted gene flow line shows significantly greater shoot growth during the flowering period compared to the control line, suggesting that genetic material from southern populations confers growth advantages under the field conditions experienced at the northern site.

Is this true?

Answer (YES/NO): NO